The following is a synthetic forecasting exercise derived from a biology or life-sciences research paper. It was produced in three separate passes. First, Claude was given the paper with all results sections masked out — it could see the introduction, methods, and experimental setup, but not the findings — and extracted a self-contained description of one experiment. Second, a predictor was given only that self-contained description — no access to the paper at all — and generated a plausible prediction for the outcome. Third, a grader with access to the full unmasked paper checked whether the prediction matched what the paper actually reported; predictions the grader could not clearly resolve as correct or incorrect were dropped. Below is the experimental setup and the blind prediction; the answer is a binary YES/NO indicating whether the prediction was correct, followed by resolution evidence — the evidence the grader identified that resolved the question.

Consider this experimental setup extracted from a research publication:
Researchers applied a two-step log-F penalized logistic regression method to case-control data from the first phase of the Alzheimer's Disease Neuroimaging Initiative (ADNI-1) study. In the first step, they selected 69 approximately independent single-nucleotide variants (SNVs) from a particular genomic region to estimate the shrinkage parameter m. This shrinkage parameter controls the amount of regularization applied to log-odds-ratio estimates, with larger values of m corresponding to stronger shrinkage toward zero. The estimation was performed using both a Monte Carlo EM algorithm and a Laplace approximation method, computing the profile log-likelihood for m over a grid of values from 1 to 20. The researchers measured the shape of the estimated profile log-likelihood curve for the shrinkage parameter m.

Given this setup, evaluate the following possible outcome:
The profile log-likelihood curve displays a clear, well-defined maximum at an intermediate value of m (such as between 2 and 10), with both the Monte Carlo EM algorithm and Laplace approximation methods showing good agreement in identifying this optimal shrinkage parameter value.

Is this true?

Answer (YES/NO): NO